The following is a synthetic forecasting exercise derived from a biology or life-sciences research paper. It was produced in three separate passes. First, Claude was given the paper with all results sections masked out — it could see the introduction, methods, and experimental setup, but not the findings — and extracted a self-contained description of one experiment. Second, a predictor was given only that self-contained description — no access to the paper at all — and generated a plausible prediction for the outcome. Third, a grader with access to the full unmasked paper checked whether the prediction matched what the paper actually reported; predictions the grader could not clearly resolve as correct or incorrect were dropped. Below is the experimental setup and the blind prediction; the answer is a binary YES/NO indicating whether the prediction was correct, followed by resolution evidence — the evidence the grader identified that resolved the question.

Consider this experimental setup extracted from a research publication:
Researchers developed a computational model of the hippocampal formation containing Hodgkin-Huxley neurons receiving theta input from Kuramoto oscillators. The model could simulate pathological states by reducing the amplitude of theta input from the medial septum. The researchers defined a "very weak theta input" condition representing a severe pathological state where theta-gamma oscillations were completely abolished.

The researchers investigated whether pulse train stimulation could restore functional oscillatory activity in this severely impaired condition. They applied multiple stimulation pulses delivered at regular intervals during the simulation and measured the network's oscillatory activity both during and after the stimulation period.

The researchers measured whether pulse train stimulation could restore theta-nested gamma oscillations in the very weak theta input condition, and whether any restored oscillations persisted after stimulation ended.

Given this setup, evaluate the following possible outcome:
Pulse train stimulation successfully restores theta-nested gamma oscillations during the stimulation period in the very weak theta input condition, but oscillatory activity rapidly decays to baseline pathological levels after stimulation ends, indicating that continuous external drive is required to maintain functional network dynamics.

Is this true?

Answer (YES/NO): YES